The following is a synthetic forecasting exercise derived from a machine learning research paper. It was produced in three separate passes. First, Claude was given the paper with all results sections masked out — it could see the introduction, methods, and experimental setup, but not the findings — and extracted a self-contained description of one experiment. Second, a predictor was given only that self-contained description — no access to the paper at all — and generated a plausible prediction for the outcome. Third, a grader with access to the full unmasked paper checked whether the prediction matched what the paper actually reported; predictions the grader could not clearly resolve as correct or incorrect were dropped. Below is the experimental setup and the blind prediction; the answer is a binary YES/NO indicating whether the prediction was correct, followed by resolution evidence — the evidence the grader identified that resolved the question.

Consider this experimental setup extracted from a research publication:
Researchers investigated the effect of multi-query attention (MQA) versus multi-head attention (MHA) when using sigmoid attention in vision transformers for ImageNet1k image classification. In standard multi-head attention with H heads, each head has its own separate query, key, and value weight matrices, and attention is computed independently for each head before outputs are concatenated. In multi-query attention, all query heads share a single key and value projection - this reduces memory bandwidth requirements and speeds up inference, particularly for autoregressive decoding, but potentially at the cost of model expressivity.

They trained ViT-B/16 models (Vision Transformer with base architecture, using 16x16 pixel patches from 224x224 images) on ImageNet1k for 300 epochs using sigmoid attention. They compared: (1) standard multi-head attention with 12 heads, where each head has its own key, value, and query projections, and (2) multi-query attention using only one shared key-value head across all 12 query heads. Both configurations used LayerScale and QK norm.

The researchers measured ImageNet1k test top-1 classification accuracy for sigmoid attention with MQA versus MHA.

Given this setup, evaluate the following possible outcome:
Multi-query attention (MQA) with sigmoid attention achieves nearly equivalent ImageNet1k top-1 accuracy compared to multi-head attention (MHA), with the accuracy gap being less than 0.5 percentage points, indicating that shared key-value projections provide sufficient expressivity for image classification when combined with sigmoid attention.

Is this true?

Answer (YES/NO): YES